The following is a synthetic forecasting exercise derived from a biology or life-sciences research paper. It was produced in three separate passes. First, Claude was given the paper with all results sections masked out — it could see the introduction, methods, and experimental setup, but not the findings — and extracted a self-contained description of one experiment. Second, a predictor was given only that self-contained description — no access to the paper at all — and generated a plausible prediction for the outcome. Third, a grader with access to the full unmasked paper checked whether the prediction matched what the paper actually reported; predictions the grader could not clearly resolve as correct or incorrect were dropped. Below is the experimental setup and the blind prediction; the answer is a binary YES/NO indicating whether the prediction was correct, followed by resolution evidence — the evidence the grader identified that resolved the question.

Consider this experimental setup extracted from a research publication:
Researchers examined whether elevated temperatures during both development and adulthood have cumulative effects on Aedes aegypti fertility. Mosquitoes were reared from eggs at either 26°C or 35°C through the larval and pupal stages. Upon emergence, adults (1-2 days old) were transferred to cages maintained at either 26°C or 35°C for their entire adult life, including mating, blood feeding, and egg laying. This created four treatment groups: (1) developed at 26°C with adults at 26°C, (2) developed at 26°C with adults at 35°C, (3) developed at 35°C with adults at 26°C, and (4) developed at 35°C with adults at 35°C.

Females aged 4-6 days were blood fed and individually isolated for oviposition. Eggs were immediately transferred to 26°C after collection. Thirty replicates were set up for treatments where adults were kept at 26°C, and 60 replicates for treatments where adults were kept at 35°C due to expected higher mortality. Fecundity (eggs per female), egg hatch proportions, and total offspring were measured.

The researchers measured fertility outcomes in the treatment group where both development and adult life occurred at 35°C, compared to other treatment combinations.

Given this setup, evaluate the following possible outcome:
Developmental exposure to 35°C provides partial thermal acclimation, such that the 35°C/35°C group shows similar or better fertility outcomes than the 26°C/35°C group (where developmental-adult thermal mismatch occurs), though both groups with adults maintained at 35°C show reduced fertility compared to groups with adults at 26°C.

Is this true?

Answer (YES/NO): NO